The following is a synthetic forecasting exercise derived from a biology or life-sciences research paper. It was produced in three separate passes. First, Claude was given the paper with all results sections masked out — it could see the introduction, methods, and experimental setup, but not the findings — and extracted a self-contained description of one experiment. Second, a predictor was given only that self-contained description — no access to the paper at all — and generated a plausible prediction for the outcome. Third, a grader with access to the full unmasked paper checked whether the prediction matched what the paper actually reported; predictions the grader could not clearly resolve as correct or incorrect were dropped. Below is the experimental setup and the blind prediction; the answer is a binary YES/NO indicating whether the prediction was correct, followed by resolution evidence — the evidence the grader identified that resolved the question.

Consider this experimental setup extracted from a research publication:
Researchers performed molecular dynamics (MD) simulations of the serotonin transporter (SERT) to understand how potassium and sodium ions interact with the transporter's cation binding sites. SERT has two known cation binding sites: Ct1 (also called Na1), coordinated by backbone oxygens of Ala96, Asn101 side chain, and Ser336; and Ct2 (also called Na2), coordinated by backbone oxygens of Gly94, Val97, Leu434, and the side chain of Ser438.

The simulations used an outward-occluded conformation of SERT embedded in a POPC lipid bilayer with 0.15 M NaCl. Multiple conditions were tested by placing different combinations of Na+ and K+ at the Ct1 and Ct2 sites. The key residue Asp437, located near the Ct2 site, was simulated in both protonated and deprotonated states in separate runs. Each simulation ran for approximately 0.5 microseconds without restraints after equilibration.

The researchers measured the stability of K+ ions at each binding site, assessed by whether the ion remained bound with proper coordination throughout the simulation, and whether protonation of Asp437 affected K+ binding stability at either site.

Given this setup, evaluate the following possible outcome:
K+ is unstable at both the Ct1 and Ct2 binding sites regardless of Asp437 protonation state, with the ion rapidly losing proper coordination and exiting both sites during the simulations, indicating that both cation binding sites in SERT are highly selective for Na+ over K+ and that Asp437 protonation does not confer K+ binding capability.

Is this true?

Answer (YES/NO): NO